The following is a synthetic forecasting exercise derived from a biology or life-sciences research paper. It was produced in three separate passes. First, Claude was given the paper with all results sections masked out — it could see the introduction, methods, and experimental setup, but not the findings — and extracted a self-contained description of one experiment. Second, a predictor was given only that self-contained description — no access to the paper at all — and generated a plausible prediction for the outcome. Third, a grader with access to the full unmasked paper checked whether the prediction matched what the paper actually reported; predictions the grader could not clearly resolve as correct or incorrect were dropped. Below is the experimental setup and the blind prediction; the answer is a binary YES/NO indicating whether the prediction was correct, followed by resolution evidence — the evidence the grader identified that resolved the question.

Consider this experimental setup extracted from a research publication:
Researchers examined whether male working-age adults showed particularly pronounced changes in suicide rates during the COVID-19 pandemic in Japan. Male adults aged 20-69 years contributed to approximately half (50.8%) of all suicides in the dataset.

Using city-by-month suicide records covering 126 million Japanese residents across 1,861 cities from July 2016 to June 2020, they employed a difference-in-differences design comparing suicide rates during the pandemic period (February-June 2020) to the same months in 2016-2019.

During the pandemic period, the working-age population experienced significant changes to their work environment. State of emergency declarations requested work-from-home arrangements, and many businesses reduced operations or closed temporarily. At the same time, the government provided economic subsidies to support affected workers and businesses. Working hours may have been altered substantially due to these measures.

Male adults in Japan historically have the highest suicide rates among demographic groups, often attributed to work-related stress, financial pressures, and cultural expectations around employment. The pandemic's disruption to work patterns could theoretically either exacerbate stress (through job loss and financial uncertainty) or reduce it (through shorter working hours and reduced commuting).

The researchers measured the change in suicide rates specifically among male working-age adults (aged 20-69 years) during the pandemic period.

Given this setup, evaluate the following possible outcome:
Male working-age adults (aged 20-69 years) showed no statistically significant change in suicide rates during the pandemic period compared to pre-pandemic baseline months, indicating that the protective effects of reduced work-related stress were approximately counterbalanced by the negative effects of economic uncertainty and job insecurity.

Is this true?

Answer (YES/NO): NO